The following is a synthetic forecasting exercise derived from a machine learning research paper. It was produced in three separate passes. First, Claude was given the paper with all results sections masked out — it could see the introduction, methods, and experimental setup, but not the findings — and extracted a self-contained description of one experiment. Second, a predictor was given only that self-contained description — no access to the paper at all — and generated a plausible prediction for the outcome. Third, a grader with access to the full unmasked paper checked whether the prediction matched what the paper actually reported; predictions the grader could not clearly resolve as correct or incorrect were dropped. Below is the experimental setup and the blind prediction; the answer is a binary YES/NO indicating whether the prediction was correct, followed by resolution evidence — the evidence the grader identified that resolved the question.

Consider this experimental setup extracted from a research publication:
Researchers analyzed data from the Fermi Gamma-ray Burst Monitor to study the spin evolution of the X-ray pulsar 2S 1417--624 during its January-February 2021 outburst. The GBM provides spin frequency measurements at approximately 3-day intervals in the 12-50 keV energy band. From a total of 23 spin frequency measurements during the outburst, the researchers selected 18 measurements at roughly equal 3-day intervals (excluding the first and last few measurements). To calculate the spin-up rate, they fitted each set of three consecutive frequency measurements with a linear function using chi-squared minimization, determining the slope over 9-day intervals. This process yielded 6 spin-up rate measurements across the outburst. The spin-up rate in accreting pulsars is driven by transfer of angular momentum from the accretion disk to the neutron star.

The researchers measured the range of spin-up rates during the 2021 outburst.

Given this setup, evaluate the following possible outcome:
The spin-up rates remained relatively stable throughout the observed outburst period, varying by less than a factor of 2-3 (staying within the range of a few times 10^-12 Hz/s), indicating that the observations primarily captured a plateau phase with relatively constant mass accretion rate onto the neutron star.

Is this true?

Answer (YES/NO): NO